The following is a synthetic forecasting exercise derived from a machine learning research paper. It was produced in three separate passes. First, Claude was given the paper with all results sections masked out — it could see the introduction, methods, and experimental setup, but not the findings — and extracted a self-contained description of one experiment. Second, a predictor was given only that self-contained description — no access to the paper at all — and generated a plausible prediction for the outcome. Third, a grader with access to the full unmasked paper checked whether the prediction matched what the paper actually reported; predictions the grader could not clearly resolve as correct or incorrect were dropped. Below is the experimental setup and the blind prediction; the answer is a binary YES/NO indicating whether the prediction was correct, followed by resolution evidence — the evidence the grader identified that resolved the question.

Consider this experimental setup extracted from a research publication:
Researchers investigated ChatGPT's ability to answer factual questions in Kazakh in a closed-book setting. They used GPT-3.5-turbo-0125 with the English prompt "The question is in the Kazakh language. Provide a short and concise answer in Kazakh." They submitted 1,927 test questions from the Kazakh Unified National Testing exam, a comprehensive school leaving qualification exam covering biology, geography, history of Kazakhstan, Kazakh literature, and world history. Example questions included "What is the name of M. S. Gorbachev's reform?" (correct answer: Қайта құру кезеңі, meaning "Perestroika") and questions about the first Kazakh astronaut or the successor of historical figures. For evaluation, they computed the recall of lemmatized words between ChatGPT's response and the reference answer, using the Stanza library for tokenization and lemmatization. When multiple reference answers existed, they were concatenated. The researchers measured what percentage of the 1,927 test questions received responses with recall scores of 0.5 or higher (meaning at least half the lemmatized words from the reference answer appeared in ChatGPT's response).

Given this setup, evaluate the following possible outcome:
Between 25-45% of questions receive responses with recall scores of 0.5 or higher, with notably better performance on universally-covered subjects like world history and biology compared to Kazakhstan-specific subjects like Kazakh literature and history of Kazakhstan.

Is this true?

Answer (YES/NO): NO